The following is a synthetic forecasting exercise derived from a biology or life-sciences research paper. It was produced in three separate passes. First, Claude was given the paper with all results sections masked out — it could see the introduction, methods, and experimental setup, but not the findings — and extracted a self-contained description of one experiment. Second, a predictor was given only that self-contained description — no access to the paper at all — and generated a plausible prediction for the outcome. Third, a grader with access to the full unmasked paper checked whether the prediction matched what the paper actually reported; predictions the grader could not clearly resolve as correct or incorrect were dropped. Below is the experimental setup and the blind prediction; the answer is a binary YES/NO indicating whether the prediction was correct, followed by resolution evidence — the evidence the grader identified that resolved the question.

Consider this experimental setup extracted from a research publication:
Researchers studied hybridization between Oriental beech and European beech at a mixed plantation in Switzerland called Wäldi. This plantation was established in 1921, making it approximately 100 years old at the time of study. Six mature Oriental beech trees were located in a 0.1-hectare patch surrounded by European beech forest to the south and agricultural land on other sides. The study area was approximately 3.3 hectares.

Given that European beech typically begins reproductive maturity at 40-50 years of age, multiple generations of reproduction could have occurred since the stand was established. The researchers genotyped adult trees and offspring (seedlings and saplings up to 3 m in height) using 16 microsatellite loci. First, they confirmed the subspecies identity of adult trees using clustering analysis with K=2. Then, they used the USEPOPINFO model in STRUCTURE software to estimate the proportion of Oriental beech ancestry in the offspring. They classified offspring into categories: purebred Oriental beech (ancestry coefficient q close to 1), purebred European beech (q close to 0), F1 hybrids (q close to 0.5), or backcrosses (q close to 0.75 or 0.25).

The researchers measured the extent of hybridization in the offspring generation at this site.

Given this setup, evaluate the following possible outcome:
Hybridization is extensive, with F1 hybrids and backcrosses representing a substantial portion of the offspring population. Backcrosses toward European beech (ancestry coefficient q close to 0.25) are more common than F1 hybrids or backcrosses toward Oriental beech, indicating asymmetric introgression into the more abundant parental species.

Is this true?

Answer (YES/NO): NO